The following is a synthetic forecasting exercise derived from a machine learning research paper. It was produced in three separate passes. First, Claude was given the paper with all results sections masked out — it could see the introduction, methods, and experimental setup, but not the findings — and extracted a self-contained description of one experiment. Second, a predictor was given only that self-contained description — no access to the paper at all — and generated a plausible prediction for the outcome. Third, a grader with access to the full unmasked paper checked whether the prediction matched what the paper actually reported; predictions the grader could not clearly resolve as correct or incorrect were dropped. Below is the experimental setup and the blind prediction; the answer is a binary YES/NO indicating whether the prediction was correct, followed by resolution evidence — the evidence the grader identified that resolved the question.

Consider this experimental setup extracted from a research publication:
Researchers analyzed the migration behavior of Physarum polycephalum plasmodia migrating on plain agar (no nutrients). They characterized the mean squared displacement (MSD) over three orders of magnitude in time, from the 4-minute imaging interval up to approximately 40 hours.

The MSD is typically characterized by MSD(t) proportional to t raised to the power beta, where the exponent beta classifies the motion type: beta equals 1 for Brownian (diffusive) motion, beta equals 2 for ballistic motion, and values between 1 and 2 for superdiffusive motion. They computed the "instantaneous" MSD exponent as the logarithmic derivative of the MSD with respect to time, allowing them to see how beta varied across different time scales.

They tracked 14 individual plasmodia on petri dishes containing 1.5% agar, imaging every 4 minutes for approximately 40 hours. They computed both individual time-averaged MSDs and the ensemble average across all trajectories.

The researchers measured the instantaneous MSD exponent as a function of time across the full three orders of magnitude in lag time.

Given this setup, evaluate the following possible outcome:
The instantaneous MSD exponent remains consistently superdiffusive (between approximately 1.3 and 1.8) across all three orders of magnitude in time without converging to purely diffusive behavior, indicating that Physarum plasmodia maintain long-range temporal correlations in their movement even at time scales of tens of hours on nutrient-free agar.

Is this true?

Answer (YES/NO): NO